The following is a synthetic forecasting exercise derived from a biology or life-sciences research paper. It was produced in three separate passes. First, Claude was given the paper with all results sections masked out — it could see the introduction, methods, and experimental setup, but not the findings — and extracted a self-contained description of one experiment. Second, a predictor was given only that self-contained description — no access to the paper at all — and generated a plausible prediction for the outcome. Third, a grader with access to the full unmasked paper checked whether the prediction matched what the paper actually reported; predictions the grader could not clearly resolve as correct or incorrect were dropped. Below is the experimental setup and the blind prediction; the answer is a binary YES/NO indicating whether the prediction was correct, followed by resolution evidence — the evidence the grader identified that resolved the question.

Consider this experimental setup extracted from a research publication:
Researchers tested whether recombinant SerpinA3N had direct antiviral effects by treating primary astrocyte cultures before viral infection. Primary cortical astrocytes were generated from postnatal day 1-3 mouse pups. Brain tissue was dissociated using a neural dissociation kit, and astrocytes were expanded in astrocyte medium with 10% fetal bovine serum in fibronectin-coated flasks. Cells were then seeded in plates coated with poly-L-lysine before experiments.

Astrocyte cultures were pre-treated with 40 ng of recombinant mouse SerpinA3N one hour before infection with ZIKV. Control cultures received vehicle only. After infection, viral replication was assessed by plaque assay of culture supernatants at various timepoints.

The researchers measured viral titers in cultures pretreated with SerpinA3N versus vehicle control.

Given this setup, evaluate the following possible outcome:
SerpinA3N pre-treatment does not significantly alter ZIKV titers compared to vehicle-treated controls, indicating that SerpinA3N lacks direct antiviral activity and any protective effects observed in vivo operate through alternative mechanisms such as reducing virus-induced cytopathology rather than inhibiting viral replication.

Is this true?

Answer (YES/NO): YES